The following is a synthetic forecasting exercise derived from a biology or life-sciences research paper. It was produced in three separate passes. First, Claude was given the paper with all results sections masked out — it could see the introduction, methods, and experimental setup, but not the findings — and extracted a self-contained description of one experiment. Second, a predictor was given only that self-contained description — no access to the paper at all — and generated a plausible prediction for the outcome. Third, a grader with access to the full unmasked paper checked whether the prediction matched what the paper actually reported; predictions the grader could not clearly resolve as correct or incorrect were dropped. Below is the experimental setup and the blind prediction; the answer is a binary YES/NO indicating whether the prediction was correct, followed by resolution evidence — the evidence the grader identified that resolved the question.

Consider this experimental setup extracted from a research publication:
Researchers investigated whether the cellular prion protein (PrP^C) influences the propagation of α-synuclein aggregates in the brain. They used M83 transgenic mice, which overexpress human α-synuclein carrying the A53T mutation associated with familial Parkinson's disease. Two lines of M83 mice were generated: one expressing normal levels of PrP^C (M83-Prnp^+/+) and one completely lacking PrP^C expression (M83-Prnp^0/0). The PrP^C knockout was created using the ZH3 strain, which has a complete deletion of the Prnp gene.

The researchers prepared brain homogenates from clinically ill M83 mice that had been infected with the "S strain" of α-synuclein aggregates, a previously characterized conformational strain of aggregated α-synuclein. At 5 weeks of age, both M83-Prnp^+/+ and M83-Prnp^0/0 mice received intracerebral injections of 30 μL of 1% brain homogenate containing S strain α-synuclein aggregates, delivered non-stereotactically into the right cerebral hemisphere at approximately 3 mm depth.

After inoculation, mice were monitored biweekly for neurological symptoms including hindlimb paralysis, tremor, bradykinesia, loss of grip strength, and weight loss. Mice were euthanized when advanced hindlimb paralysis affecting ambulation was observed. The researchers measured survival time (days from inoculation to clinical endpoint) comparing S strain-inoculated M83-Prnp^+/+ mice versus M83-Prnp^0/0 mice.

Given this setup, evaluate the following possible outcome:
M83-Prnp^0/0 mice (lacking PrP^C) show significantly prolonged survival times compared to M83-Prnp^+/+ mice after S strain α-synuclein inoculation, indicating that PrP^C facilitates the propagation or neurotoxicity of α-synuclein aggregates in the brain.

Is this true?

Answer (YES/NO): NO